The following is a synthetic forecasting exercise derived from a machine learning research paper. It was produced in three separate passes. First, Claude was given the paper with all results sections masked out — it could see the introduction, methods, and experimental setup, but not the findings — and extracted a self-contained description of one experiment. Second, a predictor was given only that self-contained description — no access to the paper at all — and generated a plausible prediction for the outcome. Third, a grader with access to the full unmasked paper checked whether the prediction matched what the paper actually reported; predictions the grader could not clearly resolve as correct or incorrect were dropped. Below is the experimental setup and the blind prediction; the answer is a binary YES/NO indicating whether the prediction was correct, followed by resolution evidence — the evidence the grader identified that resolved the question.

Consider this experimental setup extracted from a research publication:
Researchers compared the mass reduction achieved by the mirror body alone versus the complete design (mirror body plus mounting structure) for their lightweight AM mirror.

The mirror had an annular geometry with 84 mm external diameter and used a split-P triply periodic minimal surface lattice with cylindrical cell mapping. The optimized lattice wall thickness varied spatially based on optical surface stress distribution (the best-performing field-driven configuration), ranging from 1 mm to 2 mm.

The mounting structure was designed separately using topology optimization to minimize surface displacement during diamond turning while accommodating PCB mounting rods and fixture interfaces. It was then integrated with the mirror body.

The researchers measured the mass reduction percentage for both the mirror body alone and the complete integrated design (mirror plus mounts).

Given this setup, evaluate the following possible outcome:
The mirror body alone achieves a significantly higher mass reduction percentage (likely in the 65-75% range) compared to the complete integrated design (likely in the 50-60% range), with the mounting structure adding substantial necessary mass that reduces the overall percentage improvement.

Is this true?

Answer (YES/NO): NO